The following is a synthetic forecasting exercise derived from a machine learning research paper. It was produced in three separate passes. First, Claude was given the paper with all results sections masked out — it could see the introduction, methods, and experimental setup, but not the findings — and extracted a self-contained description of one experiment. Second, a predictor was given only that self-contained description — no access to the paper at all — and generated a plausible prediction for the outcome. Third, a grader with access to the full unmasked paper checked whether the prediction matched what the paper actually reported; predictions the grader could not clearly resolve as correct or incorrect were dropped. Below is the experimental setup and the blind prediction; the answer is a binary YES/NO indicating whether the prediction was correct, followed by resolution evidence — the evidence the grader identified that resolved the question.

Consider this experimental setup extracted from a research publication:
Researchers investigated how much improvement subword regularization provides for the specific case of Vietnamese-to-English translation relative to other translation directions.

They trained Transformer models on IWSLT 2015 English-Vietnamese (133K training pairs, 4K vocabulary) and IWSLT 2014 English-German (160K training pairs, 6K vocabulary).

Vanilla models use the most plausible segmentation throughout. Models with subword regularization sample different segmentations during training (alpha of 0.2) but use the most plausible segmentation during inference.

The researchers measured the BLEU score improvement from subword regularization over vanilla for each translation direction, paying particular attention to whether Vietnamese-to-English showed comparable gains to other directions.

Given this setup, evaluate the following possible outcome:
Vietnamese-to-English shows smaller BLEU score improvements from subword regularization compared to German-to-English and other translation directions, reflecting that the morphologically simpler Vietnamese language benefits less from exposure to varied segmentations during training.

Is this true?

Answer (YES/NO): YES